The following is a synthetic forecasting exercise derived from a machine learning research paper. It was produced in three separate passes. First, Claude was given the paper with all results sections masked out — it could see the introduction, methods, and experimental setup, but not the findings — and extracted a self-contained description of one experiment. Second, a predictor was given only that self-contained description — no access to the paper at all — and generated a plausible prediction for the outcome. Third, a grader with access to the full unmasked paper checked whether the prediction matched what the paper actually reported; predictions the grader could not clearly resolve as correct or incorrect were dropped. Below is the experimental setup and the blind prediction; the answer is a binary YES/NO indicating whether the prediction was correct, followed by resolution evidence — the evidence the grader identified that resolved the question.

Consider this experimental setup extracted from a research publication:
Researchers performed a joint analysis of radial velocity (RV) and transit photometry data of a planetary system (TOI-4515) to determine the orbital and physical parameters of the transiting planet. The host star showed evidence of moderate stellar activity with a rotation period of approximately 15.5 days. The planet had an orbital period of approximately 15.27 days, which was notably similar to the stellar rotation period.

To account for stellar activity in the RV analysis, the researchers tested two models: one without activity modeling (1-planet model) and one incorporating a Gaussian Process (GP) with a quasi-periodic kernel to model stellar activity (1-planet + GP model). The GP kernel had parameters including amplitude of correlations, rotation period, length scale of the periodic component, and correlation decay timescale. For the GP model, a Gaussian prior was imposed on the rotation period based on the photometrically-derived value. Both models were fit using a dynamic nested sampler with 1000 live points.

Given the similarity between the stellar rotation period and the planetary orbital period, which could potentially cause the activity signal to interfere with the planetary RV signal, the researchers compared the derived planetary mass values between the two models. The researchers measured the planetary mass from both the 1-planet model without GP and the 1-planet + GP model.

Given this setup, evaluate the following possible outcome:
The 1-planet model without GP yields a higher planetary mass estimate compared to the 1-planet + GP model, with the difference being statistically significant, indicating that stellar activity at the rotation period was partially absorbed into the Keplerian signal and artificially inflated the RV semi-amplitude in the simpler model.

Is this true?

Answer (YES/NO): NO